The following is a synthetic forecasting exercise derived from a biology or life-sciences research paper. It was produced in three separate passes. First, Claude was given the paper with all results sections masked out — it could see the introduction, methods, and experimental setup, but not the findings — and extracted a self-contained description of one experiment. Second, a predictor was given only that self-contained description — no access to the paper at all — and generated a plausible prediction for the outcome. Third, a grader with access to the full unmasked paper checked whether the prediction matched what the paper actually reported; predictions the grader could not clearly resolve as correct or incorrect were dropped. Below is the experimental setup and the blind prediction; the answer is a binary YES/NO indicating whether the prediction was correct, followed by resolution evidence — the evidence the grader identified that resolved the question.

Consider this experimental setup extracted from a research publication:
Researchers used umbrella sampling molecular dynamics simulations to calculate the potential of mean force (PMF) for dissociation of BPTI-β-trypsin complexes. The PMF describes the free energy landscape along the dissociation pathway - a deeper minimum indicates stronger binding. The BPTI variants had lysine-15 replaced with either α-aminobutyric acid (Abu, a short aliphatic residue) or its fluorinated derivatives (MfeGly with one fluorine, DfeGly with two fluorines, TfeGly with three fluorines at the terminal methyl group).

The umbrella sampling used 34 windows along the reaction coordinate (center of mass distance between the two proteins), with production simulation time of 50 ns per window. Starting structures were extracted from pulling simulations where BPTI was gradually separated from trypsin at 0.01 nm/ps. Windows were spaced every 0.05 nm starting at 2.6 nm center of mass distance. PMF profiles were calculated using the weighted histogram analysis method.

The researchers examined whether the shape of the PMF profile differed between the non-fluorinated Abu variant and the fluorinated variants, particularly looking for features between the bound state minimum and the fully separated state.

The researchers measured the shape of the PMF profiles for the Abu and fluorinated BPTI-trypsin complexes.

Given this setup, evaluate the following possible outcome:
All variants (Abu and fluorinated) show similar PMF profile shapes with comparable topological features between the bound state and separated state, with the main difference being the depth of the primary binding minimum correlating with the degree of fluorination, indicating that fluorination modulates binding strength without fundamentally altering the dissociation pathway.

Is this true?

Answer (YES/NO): NO